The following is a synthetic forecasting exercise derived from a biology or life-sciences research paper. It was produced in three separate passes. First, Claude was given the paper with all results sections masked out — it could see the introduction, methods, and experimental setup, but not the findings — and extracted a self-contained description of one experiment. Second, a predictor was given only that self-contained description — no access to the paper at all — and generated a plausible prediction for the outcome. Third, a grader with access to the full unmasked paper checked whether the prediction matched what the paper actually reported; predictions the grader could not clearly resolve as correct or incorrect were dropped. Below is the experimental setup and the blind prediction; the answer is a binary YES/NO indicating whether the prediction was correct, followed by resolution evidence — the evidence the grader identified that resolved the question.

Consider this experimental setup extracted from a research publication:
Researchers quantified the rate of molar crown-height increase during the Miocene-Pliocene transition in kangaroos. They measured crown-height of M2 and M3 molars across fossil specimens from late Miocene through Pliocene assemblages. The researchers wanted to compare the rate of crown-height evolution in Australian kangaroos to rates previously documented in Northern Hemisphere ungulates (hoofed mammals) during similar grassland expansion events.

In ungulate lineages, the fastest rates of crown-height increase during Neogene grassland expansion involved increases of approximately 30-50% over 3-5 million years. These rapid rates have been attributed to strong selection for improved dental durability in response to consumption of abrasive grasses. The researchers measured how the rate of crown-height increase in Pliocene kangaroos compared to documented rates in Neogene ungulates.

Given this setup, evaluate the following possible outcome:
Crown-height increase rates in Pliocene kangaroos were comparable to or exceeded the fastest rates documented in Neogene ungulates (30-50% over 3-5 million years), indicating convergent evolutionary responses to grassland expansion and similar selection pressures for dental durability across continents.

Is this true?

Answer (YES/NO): YES